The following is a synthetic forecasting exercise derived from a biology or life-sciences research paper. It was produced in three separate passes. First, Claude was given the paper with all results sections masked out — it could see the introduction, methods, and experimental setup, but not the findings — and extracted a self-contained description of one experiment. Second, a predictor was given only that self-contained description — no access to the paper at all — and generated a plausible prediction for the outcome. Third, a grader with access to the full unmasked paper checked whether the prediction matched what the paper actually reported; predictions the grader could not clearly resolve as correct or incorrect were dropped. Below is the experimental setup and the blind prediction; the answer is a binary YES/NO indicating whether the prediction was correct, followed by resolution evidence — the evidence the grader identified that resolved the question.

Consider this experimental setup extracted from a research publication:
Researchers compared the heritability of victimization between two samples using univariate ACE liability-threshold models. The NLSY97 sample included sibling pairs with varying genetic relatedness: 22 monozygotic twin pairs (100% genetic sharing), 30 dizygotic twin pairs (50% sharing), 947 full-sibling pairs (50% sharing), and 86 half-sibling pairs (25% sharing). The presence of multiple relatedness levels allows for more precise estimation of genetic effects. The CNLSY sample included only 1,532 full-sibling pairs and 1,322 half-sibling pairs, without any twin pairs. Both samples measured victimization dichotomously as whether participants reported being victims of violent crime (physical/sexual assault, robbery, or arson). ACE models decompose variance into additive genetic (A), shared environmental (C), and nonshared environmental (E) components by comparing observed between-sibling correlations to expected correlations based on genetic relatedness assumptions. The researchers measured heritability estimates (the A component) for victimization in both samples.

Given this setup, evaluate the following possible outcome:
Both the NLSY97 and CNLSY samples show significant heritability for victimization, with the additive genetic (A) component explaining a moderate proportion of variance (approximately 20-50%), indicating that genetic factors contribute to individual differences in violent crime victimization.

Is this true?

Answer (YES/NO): YES